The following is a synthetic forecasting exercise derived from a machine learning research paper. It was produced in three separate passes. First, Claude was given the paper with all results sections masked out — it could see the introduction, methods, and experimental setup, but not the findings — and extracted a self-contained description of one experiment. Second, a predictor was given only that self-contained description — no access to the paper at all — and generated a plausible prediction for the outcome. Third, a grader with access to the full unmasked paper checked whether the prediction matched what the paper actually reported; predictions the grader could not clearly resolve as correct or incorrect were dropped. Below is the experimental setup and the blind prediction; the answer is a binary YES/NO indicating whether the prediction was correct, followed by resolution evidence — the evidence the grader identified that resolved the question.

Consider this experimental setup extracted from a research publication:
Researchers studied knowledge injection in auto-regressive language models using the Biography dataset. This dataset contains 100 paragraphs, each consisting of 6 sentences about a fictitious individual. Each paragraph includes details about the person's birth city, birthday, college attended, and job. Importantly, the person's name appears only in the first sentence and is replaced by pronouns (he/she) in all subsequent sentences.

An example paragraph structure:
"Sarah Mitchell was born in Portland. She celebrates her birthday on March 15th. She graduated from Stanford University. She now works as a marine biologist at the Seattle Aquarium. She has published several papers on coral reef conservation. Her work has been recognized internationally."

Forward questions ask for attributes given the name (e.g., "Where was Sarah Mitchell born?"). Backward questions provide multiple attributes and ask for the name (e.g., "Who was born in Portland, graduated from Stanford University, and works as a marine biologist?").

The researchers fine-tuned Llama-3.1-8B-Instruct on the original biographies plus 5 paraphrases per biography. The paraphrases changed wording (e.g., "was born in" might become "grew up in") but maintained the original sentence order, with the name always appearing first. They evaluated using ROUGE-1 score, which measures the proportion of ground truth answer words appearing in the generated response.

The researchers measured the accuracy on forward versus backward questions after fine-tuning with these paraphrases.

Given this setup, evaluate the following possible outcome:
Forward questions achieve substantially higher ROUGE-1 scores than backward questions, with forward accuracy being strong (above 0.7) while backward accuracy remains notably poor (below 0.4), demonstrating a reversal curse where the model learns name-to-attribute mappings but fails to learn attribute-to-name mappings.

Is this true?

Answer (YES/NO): YES